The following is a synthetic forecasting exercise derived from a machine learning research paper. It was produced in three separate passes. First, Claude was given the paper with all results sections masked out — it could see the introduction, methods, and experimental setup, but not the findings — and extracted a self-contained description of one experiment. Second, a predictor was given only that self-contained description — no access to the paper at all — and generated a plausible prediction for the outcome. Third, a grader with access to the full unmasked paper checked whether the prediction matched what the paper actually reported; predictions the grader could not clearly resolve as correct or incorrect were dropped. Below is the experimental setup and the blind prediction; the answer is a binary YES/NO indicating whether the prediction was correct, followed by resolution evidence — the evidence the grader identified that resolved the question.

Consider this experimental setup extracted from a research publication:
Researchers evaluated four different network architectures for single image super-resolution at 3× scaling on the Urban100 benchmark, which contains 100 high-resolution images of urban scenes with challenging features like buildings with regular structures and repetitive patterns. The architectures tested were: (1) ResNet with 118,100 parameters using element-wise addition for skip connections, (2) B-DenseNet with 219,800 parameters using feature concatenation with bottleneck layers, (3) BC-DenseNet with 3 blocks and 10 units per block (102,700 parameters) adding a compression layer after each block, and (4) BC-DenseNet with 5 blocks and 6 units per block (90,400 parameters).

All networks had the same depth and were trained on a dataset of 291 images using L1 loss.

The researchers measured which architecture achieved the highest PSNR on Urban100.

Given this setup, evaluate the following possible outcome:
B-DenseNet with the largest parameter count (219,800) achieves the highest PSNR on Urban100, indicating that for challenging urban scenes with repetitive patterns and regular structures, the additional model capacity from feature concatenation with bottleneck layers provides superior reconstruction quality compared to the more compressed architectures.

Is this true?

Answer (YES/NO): YES